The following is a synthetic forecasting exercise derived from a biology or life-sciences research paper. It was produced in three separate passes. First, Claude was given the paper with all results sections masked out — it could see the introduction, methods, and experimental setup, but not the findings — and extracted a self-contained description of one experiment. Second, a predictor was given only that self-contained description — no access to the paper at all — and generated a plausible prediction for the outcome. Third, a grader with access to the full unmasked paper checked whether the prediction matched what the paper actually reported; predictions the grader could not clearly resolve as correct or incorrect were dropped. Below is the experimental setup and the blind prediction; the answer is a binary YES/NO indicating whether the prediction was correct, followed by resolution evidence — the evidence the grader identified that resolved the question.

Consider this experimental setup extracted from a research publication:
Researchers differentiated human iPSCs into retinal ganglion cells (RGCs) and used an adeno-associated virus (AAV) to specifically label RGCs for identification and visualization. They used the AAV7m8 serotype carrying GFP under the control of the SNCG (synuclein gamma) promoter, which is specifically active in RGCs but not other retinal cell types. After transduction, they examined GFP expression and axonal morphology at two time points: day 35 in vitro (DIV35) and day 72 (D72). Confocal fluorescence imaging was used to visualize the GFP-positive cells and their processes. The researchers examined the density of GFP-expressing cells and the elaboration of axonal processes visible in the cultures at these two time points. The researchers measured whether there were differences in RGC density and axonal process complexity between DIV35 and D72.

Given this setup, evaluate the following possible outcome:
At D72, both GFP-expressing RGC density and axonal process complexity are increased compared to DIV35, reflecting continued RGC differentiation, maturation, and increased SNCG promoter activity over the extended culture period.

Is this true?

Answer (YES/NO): YES